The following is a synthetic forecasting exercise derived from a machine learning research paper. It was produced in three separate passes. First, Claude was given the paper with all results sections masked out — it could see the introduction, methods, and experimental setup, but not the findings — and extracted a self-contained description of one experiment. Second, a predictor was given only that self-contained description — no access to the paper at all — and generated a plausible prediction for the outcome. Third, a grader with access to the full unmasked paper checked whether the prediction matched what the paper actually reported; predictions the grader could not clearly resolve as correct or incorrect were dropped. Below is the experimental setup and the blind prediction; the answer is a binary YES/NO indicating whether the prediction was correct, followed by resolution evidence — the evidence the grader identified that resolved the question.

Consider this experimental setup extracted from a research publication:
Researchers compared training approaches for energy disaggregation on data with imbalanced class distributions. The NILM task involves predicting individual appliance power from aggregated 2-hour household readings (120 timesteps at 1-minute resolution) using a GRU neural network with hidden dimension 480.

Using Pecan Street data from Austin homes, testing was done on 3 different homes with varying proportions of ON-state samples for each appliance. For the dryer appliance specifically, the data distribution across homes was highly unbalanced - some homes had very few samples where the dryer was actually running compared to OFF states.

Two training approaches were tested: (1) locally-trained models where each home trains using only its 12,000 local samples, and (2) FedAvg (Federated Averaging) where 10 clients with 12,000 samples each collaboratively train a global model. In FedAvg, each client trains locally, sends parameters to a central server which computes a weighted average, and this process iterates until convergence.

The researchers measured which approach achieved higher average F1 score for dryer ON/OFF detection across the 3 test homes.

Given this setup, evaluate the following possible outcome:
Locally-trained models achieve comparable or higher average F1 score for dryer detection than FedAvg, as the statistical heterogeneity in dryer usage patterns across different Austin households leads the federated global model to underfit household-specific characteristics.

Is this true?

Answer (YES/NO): YES